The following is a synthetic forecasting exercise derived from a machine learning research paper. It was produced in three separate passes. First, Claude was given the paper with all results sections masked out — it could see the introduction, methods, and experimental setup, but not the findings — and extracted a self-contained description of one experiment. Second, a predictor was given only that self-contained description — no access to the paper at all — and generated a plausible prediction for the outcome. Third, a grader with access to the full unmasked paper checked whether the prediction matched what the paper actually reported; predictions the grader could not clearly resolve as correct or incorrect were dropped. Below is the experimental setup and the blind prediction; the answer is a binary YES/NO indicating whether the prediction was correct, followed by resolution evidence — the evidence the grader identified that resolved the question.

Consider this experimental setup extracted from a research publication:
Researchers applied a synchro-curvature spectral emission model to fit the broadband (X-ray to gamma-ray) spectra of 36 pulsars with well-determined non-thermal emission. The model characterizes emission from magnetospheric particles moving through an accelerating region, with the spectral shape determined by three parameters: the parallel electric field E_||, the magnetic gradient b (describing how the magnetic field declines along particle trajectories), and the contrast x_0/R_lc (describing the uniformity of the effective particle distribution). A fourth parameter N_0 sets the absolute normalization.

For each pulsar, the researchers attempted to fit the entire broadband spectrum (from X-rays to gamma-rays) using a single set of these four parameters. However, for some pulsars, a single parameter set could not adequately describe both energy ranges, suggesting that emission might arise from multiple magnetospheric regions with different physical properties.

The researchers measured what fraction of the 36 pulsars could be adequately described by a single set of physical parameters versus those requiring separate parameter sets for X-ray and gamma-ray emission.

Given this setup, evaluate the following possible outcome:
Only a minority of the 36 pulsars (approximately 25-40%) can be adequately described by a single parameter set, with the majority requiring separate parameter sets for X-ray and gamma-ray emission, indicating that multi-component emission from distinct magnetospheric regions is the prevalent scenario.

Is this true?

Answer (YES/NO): NO